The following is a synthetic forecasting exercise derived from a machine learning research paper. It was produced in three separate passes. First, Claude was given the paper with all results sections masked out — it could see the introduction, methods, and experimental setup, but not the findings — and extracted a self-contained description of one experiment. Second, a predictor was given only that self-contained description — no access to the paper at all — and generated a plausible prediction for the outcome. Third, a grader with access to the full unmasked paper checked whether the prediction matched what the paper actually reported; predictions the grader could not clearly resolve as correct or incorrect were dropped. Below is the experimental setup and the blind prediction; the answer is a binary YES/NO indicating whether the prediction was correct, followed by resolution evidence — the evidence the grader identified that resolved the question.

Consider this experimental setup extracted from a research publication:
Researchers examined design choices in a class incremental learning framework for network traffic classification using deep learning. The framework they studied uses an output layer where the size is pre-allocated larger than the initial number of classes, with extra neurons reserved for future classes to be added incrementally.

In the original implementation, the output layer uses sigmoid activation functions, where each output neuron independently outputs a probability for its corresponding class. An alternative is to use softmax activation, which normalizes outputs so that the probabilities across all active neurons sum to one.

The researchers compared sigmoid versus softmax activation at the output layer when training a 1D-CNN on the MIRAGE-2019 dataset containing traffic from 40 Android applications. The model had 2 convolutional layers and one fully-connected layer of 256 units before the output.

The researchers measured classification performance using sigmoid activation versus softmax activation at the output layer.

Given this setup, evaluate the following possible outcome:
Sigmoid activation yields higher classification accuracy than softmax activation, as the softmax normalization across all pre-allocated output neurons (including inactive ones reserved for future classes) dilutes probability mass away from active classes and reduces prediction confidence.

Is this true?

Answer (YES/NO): NO